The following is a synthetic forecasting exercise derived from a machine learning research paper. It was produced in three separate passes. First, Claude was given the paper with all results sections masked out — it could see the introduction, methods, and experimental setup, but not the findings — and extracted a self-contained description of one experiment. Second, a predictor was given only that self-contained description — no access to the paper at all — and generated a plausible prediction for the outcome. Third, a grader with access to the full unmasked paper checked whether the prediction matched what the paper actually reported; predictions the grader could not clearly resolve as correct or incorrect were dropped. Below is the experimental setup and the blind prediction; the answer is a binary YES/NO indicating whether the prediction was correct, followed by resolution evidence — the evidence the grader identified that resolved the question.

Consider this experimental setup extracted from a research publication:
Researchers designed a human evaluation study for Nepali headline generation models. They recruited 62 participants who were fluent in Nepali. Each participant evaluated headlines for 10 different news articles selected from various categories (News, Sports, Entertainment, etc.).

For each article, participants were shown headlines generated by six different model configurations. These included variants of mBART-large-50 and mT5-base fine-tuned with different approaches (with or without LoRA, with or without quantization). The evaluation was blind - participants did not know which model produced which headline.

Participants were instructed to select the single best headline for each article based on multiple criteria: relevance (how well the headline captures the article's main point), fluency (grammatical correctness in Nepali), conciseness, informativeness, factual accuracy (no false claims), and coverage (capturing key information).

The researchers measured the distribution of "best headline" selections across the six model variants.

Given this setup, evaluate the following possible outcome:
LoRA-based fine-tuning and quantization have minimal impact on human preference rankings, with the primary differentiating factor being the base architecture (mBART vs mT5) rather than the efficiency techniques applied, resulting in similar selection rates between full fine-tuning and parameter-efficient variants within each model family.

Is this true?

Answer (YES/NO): NO